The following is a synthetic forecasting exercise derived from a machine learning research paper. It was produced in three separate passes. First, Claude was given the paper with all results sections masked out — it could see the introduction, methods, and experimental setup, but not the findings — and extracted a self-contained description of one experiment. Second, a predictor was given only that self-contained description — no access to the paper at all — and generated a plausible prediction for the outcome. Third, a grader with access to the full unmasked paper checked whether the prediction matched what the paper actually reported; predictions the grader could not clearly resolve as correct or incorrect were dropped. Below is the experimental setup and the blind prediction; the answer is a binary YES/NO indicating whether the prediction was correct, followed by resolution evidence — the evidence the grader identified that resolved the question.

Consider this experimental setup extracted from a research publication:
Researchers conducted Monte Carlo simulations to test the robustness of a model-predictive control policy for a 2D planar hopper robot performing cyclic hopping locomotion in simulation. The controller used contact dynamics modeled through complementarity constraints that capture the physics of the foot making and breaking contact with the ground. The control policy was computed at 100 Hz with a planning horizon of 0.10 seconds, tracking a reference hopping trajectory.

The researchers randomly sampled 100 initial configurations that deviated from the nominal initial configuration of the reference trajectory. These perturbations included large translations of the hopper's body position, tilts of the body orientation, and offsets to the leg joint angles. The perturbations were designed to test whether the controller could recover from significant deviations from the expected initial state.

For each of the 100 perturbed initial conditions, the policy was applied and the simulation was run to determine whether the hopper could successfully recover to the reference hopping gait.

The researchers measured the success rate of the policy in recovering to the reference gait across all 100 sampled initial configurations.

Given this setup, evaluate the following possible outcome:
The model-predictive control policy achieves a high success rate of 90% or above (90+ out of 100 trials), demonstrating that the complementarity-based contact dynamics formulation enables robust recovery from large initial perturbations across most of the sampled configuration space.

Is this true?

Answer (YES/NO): YES